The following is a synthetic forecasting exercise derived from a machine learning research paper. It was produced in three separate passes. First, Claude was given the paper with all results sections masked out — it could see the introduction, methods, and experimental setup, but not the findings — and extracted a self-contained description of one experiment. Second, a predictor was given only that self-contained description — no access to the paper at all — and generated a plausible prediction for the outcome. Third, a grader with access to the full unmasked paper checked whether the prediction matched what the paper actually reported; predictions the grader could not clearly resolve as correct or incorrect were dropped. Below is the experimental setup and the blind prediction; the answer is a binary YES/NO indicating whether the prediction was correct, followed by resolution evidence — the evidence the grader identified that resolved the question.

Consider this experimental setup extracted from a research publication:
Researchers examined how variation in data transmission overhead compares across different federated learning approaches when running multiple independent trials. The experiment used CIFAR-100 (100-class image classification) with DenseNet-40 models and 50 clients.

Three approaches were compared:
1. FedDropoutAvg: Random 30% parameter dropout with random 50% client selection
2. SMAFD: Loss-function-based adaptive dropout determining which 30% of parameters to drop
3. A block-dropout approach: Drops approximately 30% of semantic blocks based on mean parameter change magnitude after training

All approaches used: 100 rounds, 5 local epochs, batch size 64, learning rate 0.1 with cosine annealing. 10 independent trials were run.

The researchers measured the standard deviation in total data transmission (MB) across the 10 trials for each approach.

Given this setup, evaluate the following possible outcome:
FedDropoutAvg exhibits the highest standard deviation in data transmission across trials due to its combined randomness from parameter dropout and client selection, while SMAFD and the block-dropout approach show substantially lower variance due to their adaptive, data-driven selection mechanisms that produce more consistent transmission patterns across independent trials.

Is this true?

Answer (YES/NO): NO